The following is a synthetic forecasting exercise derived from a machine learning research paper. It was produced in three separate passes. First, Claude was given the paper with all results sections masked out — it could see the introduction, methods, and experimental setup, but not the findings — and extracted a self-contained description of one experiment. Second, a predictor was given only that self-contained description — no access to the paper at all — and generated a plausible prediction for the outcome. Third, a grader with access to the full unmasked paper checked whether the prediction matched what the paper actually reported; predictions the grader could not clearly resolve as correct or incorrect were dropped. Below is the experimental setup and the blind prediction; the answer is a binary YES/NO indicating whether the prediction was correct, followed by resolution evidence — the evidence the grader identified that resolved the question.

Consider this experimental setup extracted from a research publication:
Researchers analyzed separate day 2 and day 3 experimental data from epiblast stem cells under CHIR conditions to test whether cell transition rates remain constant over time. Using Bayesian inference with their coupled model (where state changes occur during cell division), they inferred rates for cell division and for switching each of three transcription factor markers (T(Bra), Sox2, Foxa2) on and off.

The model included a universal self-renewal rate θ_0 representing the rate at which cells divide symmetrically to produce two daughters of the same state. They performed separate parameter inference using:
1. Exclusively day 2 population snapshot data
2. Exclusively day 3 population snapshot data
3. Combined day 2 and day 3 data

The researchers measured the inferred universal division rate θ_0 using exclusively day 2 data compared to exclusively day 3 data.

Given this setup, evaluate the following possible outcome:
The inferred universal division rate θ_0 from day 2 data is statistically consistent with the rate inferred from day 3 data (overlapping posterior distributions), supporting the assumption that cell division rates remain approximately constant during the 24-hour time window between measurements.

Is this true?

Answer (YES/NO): YES